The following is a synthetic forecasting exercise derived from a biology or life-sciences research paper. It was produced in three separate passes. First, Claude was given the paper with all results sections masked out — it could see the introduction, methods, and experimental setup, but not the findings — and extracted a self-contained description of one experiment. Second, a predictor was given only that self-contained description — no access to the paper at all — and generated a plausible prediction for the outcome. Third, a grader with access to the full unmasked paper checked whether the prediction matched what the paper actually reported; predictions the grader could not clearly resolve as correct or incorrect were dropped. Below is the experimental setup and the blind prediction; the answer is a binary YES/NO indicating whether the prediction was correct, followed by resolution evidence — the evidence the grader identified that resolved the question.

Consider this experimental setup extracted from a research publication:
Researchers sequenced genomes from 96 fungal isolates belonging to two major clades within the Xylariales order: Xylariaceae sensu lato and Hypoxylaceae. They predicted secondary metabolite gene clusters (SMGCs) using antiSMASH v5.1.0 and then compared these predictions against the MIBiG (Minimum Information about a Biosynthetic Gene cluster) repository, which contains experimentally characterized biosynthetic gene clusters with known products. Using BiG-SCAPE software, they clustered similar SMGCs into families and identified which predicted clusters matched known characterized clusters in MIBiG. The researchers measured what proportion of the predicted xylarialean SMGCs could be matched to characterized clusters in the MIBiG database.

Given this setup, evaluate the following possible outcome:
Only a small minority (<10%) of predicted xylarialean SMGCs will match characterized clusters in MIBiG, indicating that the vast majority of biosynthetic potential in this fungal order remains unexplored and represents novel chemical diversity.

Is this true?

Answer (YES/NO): NO